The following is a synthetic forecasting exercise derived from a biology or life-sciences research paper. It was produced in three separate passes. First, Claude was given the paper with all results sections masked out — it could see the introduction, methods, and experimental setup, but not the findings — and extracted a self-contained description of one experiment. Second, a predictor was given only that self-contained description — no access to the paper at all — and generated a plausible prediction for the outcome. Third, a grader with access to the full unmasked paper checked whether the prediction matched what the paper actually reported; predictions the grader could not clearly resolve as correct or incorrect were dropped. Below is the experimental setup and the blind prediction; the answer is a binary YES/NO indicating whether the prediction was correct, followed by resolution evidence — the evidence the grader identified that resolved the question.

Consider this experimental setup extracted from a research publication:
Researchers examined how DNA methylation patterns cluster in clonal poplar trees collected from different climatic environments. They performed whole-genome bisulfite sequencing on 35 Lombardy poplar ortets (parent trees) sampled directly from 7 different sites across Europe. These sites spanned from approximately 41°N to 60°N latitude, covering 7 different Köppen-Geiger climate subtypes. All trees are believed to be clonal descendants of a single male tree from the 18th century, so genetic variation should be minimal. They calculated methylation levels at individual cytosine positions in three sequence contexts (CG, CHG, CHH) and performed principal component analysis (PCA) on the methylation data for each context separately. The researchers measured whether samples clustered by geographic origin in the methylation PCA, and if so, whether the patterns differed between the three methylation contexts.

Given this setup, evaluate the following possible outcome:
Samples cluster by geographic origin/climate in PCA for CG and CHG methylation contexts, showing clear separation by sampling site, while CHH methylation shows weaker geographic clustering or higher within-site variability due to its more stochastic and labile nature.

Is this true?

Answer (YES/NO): NO